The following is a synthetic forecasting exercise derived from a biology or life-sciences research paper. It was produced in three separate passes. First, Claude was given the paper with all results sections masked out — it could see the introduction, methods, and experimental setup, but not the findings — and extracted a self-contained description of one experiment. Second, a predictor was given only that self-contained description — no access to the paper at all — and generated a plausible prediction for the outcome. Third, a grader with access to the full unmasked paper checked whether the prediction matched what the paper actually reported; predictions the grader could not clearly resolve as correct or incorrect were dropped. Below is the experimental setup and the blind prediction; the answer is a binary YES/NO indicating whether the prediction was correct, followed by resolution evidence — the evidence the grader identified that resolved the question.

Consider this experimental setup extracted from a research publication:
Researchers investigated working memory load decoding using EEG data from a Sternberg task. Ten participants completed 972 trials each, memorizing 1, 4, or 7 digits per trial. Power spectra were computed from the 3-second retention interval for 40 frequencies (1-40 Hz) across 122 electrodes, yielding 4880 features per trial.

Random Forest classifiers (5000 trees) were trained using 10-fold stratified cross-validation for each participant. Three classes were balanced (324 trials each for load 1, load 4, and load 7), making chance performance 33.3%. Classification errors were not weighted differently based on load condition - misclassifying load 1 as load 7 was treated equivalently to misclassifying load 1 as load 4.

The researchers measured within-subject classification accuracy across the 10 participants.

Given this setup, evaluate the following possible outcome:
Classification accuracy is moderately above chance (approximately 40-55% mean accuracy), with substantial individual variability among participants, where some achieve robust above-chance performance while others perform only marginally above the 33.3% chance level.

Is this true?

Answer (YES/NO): NO